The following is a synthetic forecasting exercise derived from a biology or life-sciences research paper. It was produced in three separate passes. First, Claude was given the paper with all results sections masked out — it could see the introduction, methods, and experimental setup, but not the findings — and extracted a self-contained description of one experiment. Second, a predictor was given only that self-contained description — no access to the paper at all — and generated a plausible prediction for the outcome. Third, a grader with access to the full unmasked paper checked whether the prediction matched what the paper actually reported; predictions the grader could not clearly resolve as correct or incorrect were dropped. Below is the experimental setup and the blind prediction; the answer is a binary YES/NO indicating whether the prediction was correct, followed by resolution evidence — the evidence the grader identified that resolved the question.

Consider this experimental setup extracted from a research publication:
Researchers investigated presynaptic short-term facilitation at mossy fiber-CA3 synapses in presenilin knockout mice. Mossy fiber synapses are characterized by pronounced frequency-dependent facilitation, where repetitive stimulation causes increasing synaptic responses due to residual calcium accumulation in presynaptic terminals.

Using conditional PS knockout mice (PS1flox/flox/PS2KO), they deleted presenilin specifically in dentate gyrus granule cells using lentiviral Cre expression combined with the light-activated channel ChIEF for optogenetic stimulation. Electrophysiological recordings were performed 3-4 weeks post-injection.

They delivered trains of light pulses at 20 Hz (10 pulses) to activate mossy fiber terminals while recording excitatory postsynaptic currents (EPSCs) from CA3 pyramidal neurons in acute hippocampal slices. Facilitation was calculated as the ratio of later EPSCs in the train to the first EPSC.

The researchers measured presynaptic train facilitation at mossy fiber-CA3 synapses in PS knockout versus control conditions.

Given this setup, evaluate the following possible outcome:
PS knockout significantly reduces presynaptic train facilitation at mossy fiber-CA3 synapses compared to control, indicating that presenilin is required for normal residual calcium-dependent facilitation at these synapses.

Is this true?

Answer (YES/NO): YES